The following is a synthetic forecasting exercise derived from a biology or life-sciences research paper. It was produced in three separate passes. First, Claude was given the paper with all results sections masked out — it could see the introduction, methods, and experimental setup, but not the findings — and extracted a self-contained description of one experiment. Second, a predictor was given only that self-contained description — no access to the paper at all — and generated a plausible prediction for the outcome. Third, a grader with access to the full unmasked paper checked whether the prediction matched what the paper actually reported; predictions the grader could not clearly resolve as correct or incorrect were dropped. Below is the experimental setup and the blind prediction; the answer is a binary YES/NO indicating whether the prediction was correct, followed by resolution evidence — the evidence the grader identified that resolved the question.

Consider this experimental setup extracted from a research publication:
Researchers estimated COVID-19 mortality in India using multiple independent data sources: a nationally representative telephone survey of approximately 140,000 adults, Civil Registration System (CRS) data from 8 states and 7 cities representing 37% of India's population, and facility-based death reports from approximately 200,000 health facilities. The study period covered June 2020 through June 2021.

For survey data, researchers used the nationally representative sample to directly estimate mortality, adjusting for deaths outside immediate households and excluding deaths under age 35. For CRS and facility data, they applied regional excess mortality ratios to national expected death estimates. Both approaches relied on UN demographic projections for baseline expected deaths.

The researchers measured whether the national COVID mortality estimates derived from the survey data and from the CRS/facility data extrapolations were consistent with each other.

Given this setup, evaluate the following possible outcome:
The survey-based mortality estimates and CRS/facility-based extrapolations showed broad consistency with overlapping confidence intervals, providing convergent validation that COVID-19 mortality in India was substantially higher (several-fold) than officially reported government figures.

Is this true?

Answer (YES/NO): YES